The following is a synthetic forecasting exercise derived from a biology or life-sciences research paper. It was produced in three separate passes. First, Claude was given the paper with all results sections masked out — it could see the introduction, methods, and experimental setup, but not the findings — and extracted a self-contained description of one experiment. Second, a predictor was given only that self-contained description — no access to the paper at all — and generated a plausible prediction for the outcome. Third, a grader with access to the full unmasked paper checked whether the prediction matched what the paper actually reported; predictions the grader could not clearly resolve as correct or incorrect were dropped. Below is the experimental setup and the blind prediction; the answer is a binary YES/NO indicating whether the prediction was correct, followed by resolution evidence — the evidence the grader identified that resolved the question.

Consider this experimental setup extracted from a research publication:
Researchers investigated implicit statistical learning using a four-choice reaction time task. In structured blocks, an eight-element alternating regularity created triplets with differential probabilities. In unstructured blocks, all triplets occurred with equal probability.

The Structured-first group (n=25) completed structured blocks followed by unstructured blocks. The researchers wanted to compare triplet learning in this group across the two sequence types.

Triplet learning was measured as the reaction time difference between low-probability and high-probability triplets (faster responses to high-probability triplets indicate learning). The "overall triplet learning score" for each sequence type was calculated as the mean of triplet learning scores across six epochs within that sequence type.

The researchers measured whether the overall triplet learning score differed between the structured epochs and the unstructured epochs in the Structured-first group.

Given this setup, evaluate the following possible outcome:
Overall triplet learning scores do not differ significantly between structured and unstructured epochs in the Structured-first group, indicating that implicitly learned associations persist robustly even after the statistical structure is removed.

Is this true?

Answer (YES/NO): YES